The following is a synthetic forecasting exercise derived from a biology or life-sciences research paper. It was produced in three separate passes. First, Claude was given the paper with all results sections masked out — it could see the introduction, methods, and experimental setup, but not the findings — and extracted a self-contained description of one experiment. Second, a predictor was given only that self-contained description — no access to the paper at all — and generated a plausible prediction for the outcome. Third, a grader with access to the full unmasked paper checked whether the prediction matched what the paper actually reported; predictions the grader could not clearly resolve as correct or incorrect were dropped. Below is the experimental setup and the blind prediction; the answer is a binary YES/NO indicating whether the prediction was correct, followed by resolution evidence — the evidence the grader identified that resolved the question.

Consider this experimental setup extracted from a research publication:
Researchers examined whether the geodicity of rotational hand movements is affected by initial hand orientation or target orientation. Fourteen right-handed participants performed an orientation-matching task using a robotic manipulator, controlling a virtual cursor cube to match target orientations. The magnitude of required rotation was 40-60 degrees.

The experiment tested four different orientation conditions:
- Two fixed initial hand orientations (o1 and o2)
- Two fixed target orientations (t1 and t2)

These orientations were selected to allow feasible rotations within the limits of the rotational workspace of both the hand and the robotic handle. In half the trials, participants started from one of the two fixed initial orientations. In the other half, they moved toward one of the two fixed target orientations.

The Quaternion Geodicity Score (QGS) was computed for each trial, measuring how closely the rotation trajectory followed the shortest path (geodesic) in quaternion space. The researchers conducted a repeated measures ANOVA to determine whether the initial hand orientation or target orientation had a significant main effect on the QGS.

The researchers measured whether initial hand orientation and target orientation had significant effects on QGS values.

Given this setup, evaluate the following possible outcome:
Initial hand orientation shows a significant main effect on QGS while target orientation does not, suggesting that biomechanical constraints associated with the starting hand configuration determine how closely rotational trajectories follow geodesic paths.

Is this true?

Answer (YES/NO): NO